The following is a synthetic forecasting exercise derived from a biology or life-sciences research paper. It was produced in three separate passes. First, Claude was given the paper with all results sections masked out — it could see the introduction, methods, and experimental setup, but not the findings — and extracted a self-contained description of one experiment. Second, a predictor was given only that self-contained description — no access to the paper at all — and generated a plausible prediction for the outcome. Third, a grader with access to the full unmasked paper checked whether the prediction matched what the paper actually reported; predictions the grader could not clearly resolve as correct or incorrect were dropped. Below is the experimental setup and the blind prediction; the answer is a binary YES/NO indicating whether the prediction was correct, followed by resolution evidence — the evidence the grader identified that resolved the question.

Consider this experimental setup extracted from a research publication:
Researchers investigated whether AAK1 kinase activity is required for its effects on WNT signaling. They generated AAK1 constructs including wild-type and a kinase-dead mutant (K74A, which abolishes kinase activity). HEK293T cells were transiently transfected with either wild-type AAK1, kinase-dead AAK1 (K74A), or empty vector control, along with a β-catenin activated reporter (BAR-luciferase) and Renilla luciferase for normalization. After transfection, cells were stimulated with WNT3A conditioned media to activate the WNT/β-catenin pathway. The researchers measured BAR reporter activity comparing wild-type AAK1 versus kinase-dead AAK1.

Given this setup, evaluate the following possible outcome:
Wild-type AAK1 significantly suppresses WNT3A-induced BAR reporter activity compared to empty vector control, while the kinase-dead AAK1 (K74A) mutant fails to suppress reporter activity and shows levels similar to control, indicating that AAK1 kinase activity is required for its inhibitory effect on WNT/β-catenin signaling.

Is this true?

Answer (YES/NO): YES